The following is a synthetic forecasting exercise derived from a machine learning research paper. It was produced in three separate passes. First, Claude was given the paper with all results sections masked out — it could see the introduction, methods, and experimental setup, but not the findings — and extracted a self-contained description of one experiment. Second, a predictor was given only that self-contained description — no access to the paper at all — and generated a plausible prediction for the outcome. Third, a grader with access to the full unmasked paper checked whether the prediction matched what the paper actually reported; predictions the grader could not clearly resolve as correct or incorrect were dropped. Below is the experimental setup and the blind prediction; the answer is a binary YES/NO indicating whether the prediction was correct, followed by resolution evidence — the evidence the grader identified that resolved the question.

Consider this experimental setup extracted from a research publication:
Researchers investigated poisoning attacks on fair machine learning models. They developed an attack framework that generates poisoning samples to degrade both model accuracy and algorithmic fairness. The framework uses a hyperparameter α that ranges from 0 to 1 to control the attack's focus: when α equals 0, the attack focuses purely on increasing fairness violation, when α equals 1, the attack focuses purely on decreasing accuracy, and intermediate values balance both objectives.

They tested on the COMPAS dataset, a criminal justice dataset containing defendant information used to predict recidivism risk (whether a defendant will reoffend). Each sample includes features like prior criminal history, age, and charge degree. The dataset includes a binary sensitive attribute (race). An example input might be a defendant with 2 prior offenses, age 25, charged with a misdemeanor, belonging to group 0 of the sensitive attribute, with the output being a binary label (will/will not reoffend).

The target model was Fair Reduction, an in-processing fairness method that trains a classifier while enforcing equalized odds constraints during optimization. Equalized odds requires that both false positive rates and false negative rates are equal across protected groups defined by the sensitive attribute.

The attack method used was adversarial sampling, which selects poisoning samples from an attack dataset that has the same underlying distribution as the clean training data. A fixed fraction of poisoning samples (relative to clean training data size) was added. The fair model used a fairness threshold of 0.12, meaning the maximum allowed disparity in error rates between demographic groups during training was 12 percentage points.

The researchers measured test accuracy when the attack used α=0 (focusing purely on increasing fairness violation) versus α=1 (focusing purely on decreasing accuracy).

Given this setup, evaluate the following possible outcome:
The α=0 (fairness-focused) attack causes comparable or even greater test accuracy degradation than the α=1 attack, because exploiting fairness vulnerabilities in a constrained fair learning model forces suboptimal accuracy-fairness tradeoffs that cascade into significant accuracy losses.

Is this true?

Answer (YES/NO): NO